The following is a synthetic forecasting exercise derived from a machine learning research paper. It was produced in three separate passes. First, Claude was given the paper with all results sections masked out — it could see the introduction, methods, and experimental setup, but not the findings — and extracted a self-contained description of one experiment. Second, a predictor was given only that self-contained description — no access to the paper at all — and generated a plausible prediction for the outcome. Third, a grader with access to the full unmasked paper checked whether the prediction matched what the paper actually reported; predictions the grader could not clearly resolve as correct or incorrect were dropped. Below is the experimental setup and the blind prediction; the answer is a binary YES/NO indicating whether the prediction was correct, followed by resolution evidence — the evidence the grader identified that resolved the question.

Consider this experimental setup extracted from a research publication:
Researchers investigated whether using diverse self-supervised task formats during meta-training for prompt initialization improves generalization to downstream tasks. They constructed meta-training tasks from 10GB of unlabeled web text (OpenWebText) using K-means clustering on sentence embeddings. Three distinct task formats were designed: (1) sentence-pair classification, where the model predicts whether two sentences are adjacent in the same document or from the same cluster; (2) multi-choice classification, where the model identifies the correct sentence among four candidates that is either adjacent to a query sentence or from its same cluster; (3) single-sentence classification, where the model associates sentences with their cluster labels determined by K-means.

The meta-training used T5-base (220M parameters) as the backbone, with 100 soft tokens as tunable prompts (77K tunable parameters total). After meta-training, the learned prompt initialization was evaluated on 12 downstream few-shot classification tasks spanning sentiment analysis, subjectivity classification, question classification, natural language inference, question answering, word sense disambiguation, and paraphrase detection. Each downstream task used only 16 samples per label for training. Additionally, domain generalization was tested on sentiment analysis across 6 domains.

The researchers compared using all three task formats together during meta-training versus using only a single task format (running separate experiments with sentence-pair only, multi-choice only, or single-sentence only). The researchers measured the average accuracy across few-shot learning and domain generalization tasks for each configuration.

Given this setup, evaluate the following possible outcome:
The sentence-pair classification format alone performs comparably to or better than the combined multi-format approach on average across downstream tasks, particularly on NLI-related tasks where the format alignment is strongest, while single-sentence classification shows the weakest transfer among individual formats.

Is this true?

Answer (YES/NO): NO